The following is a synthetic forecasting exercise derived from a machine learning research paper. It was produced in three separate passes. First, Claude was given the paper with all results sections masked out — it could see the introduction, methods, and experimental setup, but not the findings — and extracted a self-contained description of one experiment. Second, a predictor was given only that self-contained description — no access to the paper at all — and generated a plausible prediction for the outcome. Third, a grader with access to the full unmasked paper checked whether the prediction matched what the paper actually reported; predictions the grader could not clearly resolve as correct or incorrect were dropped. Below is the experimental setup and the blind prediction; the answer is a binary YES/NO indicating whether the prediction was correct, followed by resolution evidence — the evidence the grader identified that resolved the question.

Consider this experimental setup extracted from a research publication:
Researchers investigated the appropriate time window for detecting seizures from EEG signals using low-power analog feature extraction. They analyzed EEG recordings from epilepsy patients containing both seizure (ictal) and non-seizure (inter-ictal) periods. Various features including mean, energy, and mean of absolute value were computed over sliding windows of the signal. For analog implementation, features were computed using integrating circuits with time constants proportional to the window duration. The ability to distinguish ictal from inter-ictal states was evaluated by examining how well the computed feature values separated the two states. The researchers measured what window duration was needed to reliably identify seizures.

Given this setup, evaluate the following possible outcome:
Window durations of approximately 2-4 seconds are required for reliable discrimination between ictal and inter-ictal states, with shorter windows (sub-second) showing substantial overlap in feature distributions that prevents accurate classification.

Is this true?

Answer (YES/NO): NO